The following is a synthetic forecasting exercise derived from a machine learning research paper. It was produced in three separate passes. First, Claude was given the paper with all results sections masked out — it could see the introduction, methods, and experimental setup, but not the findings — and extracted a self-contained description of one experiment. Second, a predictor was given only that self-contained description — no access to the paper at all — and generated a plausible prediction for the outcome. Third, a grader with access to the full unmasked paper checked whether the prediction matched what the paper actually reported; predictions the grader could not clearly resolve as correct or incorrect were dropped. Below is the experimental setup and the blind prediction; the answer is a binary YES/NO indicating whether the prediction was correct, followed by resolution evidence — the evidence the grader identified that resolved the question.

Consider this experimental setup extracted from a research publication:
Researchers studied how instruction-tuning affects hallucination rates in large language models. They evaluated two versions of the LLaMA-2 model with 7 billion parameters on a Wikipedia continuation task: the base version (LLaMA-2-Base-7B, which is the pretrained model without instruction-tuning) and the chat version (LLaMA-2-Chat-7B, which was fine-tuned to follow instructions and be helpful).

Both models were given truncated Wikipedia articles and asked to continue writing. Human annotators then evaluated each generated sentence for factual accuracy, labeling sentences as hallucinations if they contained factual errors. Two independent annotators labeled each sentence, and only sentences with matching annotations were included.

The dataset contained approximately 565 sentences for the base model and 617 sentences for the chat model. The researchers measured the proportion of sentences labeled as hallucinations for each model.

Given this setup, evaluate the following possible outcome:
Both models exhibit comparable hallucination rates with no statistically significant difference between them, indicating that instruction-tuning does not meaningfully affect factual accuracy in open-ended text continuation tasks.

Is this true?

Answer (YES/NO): NO